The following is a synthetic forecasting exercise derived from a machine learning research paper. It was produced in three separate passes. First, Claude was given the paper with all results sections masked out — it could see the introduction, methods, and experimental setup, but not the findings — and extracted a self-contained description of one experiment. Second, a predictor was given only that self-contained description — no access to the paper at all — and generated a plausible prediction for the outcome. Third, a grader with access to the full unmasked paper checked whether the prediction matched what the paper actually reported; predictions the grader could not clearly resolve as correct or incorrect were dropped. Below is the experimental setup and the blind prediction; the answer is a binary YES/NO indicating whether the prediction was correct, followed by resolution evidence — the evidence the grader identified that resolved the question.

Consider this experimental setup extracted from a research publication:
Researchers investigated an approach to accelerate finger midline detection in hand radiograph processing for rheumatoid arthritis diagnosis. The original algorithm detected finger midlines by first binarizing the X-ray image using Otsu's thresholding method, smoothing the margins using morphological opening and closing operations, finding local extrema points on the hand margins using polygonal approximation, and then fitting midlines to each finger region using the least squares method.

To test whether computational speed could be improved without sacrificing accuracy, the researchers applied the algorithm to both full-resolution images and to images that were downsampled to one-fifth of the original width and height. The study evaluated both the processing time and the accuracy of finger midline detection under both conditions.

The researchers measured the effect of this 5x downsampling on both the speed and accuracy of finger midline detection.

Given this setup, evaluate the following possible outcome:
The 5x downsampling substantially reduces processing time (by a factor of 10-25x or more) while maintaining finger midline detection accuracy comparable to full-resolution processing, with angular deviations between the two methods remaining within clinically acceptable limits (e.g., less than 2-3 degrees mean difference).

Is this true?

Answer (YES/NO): YES